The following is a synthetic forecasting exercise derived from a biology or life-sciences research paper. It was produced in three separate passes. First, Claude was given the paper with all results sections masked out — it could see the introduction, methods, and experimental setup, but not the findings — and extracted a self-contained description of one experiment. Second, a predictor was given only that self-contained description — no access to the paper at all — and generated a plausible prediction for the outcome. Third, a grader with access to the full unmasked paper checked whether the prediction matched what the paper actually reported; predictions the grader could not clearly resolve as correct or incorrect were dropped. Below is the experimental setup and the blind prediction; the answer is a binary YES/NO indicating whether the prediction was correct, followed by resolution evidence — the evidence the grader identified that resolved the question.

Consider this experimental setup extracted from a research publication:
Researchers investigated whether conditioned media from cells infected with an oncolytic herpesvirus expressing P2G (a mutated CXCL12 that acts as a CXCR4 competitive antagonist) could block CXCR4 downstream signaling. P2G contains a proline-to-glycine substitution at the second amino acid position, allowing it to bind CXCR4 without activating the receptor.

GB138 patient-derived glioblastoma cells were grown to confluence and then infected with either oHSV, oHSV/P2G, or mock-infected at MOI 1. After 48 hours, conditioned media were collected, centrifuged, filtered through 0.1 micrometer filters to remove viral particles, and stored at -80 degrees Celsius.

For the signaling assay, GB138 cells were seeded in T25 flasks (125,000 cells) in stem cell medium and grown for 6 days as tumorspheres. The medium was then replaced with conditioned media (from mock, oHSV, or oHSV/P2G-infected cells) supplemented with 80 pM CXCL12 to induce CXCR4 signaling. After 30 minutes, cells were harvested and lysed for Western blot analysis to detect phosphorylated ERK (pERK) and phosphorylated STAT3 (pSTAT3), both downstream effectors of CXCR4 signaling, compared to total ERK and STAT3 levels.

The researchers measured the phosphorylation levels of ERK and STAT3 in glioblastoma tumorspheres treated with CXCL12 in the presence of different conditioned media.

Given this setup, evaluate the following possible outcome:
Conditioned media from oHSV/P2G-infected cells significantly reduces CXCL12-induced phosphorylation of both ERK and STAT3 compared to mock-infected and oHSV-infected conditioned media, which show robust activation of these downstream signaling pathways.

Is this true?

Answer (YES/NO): YES